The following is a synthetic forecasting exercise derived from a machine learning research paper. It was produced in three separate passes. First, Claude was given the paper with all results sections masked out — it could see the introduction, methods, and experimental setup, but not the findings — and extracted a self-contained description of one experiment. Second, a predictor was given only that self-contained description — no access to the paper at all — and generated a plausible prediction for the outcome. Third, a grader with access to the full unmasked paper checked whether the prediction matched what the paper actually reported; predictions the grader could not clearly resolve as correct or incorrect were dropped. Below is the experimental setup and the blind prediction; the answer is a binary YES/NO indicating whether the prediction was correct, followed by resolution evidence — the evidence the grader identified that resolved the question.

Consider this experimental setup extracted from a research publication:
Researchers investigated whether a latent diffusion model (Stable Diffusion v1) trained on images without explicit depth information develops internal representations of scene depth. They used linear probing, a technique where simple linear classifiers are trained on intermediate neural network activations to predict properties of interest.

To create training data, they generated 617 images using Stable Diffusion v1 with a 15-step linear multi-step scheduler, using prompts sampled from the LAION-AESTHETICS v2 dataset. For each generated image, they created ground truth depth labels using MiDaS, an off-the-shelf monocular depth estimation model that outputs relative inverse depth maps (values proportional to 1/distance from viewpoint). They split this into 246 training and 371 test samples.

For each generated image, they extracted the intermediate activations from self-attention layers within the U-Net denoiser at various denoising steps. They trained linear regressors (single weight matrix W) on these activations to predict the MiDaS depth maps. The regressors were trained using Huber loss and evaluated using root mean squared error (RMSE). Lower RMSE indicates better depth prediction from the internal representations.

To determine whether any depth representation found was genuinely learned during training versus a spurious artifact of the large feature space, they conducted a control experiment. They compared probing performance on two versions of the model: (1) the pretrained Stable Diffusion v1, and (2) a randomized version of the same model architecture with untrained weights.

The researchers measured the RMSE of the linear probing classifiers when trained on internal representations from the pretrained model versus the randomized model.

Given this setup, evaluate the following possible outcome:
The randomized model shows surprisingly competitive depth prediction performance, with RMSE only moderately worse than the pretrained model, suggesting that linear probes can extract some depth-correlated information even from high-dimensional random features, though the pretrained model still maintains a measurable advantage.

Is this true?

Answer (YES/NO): NO